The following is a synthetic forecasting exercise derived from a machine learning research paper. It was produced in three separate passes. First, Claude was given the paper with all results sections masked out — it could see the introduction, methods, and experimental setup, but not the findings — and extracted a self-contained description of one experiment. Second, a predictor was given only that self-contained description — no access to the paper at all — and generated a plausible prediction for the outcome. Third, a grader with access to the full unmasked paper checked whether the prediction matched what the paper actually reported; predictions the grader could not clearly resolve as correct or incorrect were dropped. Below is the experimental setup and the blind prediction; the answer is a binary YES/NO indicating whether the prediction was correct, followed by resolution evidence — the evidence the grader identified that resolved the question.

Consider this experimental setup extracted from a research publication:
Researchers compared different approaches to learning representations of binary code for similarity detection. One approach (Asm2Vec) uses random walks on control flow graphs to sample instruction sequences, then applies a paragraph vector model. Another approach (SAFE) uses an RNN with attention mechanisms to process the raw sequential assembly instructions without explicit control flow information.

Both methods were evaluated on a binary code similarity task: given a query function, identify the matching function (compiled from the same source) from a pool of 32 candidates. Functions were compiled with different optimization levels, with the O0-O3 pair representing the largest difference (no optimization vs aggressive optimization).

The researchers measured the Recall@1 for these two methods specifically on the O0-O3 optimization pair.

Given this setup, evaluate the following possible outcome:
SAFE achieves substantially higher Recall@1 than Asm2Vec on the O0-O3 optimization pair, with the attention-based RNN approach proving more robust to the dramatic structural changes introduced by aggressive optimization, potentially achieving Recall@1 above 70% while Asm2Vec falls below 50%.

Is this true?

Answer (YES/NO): YES